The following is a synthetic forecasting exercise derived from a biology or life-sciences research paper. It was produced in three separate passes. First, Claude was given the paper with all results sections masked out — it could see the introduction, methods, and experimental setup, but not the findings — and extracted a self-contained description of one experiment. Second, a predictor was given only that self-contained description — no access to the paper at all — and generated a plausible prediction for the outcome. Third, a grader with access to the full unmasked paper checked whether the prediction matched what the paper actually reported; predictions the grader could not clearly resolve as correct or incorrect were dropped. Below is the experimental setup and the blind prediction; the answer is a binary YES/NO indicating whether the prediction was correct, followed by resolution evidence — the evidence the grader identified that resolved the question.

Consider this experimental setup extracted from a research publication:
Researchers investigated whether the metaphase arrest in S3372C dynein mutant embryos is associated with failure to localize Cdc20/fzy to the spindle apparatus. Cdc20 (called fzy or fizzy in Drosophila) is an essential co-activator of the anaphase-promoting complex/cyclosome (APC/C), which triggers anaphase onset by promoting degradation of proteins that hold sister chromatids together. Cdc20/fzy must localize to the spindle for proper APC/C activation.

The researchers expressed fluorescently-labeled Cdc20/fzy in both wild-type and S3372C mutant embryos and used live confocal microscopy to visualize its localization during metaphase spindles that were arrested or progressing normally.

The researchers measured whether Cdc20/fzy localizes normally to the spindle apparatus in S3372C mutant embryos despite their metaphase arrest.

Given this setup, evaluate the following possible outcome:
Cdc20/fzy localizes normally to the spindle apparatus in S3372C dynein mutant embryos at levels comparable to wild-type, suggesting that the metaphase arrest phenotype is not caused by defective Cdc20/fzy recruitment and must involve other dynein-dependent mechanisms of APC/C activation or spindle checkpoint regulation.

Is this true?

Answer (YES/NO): YES